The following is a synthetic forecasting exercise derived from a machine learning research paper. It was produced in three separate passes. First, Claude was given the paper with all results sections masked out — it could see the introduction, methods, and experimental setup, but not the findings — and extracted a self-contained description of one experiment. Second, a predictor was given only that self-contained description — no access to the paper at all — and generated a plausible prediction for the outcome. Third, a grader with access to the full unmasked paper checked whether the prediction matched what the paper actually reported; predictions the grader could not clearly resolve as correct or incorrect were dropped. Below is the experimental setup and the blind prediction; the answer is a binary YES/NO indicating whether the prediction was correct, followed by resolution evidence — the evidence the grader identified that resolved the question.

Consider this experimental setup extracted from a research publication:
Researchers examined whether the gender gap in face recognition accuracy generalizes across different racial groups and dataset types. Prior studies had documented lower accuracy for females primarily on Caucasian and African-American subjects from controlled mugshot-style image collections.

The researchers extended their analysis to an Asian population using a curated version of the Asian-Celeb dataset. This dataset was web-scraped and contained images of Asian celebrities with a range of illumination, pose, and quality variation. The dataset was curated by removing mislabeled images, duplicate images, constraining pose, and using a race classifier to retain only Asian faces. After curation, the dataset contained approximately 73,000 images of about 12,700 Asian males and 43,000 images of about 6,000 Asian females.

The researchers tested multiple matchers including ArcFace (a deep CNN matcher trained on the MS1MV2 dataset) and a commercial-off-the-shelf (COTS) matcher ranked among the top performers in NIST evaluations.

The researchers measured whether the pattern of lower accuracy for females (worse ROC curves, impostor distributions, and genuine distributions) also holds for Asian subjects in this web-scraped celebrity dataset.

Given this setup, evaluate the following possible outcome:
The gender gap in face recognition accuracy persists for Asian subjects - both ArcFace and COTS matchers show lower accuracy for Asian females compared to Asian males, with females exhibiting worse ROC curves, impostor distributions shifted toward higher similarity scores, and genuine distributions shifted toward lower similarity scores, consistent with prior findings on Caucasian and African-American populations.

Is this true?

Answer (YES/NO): NO